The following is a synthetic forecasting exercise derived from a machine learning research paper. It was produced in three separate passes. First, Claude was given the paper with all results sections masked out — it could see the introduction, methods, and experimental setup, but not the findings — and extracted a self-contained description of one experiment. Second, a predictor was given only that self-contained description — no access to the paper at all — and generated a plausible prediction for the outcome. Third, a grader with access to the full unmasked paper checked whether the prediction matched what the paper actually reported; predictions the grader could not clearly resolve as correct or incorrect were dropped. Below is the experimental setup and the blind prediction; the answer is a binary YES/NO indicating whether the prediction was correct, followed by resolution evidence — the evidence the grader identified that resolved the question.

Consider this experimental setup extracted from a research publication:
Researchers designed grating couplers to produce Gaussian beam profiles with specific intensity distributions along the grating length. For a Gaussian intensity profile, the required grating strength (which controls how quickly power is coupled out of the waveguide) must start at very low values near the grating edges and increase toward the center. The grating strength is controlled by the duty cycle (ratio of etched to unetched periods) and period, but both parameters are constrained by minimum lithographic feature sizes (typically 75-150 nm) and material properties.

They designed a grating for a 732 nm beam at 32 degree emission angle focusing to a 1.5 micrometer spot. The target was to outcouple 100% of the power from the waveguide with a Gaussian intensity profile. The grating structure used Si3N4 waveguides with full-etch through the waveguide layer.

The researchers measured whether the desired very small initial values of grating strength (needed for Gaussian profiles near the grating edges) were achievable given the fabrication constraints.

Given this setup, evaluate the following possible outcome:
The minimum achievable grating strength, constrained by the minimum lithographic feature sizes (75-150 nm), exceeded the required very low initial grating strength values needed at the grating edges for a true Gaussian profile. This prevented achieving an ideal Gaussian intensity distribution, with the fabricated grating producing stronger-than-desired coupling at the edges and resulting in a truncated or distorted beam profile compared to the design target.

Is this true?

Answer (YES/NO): YES